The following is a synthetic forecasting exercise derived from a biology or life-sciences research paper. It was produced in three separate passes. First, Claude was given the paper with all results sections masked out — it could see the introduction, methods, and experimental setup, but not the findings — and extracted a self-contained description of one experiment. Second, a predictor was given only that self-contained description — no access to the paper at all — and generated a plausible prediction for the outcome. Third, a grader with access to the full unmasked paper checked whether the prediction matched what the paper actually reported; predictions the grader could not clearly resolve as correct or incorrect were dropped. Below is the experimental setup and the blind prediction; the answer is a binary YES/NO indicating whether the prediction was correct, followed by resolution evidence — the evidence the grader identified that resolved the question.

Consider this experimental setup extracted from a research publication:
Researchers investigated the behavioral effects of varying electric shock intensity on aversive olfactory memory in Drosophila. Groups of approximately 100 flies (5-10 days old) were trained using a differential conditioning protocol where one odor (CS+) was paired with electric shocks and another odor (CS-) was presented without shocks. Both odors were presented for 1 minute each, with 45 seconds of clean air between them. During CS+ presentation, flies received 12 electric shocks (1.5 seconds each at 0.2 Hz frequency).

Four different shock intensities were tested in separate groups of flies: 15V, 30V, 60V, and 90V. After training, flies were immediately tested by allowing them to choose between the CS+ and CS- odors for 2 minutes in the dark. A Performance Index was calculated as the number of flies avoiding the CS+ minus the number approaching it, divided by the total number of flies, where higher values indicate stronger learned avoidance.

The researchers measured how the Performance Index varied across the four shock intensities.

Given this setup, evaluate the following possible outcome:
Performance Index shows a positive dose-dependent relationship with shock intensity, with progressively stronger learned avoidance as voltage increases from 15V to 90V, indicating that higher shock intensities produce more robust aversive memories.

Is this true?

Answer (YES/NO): NO